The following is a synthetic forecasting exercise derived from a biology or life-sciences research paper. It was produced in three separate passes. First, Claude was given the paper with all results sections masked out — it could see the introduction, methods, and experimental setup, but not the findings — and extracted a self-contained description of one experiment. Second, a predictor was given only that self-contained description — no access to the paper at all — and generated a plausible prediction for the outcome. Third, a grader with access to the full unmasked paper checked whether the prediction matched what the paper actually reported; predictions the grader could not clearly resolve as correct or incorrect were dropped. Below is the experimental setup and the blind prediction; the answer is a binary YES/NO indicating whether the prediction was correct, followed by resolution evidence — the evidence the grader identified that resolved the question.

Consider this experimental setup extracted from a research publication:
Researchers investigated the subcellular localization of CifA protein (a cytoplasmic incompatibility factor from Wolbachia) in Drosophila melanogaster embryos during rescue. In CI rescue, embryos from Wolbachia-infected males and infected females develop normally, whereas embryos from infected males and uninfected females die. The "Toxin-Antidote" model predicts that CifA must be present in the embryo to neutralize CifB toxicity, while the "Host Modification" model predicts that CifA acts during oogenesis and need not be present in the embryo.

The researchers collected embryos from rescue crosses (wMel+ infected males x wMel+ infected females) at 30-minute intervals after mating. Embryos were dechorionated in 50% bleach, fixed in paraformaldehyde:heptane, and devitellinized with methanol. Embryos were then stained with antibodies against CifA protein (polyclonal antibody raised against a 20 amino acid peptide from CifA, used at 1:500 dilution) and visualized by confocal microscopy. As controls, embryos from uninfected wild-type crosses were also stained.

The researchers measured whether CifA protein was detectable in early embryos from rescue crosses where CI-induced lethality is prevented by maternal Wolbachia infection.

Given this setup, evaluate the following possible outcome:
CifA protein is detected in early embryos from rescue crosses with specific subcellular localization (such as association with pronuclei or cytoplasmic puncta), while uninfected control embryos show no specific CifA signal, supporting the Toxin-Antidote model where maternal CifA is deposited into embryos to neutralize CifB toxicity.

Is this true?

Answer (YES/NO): NO